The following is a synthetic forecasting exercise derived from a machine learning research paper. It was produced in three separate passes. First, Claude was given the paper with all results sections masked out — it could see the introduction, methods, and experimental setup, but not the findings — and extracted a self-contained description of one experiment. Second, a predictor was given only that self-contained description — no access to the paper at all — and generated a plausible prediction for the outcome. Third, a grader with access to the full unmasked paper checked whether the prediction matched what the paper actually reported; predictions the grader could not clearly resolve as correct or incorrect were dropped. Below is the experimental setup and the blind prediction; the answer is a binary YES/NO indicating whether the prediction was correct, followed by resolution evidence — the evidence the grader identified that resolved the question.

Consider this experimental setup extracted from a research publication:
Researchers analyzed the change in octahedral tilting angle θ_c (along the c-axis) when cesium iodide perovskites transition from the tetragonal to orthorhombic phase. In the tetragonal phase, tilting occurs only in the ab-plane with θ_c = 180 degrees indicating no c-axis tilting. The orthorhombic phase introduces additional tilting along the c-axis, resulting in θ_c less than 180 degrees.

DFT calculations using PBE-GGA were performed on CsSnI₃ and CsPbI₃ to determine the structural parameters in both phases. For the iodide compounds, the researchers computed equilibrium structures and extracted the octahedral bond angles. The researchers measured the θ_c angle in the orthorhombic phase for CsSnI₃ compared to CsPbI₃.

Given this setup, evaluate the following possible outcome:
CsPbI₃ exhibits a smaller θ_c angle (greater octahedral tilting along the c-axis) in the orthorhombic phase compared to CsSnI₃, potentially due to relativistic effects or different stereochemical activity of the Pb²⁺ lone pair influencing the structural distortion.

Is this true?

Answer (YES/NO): YES